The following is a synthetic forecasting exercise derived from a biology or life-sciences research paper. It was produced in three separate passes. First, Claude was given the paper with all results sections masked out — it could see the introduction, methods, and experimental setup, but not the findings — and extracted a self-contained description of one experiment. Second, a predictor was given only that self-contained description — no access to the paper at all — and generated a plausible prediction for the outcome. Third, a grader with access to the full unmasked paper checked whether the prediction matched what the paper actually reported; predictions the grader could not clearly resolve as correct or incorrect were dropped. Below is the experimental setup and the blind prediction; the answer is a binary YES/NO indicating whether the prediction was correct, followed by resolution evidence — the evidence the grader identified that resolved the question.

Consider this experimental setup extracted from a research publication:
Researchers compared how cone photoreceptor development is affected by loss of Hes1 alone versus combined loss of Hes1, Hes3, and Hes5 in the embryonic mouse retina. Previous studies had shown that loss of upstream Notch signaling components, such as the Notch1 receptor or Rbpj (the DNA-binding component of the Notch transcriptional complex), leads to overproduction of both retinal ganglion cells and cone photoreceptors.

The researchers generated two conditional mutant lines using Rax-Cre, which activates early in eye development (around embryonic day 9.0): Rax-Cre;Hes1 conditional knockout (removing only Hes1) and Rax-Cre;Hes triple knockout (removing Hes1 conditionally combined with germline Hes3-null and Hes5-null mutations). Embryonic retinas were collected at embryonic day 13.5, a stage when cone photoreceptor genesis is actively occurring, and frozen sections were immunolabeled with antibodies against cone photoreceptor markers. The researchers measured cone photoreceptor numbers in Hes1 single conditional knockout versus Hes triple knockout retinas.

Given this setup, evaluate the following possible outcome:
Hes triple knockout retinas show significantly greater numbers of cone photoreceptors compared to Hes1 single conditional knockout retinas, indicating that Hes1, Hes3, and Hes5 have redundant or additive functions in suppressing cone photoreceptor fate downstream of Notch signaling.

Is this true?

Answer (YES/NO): NO